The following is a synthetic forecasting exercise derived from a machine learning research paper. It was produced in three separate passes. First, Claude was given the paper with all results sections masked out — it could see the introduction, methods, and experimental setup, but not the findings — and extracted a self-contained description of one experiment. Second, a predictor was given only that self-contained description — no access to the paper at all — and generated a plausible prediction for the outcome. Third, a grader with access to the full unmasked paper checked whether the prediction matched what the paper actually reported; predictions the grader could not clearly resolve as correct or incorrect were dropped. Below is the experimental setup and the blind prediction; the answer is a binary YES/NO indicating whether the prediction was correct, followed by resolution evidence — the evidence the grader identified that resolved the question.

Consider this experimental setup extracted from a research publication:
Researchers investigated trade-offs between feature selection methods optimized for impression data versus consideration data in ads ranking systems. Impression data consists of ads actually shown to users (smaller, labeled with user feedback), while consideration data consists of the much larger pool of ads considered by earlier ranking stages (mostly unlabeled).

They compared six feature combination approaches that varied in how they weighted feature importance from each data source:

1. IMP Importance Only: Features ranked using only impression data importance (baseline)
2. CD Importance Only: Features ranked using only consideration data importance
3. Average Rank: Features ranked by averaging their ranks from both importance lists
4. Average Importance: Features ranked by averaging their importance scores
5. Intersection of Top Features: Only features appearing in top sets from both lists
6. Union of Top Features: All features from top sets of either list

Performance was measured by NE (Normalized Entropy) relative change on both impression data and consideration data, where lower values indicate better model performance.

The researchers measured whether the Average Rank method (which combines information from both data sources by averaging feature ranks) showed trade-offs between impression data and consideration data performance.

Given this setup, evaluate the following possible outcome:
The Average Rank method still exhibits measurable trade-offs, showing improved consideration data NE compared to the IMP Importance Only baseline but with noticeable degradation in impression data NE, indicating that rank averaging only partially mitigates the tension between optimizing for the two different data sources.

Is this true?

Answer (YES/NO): YES